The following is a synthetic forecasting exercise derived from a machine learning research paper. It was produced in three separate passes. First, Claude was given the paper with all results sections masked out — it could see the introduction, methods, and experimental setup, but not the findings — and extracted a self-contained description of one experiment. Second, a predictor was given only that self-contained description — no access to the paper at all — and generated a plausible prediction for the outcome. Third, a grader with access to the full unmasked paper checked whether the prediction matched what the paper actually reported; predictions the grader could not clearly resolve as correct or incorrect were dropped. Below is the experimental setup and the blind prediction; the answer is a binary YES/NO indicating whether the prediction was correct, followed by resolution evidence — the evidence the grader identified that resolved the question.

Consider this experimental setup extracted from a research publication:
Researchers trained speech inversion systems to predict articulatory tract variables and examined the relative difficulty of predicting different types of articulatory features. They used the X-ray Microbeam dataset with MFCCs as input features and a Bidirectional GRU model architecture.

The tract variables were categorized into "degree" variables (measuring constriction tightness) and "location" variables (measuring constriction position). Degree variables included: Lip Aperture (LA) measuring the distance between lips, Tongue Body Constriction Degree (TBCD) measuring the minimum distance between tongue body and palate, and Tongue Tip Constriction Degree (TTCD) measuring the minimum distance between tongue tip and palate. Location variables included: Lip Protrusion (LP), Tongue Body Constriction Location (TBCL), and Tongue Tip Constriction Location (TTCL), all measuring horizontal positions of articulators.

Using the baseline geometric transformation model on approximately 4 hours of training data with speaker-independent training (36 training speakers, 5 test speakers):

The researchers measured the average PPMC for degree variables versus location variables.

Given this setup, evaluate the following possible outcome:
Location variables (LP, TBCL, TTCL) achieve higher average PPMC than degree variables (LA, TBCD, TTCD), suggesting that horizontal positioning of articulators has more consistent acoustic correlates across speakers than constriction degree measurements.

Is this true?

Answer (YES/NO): NO